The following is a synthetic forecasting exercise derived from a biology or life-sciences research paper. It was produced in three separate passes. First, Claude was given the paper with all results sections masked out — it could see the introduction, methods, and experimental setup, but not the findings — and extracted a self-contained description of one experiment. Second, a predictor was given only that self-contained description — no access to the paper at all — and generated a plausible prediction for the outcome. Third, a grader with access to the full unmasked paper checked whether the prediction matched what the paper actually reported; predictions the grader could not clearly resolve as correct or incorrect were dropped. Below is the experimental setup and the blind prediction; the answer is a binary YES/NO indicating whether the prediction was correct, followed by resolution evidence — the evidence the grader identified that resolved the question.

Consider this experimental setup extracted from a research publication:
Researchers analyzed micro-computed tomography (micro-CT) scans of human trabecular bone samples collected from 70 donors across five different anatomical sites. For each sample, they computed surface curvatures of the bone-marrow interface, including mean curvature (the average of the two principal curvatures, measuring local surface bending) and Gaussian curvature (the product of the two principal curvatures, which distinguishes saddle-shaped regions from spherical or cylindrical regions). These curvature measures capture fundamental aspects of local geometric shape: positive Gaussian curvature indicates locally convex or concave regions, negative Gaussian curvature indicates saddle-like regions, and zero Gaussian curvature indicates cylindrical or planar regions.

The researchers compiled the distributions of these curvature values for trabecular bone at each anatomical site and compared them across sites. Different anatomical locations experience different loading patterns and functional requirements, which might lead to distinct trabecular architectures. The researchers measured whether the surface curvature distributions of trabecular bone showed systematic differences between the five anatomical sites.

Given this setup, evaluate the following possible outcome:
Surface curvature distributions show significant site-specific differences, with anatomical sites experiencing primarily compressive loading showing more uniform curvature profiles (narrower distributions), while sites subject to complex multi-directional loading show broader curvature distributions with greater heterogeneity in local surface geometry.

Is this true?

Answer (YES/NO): NO